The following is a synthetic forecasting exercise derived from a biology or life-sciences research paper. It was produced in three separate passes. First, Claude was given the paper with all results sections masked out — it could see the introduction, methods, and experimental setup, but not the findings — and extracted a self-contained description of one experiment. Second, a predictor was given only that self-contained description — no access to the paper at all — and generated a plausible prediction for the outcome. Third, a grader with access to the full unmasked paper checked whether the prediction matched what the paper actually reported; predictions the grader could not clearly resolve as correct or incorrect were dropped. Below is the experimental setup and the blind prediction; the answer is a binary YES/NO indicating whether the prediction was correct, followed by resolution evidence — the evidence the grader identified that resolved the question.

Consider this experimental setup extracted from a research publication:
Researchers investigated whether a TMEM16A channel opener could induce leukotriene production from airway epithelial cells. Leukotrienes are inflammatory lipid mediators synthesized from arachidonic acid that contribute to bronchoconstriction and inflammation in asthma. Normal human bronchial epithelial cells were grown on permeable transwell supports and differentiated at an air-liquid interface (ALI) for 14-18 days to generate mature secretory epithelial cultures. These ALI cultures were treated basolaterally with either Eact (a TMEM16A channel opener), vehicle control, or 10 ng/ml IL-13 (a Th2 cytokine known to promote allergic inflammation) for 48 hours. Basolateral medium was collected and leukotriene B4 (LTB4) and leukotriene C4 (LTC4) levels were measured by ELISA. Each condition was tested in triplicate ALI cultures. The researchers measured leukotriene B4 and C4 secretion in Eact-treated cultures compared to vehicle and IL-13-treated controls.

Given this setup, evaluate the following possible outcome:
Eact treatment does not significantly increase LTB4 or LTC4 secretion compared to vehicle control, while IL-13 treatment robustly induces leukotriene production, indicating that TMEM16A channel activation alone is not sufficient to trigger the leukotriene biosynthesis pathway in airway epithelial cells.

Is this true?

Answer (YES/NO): NO